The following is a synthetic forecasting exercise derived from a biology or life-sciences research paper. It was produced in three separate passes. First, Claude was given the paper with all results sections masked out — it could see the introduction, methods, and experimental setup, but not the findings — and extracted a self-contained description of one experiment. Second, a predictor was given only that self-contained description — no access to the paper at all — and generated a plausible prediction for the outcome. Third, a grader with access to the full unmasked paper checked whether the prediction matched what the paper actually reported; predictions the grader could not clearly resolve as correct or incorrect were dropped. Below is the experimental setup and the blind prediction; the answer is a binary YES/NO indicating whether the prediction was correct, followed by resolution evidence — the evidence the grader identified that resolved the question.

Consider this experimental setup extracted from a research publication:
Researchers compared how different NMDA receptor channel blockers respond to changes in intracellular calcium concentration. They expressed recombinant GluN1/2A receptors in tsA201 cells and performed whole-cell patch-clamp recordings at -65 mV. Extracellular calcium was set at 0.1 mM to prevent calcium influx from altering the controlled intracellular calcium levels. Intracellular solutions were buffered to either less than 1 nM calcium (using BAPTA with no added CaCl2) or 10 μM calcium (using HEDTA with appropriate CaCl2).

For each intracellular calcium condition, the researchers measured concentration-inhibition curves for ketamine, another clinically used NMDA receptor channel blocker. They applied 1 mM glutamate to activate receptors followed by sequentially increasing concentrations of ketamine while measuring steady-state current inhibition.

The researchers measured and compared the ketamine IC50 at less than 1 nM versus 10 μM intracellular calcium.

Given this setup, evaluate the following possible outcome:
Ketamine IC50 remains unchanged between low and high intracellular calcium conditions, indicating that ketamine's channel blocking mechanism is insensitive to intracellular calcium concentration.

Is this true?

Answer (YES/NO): YES